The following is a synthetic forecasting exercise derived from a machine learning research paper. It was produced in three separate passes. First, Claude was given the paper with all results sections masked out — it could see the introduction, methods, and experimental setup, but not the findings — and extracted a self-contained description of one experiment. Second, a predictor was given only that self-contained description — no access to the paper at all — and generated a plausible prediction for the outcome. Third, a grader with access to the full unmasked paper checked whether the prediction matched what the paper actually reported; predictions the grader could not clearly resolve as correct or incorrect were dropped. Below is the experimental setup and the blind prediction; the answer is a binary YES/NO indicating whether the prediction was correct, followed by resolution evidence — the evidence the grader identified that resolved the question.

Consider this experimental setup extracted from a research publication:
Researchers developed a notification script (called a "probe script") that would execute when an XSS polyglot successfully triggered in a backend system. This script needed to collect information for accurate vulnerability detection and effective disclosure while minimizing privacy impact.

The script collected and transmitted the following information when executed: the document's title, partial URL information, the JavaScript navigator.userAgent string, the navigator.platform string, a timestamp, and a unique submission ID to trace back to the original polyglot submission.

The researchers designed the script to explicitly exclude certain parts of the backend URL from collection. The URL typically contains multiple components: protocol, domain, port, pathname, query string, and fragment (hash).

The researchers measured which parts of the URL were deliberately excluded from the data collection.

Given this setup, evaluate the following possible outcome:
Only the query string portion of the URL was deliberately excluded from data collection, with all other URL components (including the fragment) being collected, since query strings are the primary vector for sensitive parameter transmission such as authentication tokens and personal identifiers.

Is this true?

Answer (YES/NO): NO